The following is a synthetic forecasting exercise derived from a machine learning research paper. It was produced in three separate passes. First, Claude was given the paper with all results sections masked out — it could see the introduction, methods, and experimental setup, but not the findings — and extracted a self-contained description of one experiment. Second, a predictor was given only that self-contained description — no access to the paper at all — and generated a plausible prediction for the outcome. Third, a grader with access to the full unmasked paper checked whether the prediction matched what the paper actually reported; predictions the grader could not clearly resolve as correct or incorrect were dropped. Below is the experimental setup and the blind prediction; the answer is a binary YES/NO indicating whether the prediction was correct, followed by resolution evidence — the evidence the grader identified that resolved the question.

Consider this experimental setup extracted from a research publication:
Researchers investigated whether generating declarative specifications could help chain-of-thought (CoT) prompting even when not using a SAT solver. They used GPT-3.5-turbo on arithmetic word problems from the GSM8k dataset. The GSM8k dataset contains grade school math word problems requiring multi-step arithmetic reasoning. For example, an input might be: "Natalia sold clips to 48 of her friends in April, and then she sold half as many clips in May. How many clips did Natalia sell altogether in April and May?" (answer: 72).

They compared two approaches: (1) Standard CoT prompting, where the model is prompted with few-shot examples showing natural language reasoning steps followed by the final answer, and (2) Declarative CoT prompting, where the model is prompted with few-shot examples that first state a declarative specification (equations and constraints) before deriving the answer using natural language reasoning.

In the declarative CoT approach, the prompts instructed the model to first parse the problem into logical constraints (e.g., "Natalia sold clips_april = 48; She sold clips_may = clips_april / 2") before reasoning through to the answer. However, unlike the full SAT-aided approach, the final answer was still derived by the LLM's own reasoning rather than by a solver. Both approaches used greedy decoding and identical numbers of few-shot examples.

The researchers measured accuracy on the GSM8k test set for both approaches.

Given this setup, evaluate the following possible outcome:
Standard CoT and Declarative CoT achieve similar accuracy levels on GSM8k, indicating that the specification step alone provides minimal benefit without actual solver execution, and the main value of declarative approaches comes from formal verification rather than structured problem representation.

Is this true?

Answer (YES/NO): YES